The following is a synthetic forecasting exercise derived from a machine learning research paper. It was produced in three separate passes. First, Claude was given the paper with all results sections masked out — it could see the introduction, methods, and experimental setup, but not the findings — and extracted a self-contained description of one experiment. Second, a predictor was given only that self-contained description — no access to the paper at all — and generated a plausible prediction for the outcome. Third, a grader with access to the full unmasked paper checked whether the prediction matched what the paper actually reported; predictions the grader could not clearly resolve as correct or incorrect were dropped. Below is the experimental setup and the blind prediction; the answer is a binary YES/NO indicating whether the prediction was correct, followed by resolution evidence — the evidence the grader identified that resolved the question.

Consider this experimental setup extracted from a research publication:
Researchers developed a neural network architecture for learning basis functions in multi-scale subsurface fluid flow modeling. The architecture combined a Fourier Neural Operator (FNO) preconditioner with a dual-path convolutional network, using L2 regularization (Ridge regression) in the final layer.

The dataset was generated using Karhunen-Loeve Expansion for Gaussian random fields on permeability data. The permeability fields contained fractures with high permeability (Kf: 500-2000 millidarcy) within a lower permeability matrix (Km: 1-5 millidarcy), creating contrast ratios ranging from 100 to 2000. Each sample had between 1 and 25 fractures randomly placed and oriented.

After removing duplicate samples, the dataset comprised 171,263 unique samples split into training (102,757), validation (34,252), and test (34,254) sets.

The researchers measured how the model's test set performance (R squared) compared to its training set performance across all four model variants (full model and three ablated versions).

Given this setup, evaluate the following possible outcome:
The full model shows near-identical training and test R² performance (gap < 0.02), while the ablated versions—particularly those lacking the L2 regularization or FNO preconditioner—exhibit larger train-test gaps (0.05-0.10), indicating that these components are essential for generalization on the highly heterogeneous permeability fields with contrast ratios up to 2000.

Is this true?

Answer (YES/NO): NO